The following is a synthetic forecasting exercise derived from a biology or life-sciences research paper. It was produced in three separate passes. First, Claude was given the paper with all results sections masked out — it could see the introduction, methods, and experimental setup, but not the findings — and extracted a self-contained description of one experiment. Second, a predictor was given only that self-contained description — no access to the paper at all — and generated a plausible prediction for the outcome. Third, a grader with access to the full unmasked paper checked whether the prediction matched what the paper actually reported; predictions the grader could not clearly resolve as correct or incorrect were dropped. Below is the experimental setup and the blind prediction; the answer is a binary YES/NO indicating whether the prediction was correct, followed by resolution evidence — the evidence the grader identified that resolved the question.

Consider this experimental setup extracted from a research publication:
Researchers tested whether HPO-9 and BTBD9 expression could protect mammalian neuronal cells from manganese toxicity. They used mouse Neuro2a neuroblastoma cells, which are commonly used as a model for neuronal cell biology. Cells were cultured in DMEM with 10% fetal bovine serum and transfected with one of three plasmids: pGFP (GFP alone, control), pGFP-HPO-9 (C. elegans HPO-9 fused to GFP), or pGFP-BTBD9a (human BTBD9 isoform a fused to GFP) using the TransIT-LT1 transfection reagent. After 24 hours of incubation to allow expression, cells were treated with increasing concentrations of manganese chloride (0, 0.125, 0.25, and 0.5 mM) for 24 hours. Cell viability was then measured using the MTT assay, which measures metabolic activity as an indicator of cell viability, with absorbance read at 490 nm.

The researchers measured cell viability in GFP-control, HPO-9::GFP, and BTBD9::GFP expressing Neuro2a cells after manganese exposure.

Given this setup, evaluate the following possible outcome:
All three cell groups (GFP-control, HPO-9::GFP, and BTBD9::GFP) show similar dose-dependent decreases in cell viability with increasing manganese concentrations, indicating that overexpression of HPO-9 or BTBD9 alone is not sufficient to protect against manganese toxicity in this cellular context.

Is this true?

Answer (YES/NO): NO